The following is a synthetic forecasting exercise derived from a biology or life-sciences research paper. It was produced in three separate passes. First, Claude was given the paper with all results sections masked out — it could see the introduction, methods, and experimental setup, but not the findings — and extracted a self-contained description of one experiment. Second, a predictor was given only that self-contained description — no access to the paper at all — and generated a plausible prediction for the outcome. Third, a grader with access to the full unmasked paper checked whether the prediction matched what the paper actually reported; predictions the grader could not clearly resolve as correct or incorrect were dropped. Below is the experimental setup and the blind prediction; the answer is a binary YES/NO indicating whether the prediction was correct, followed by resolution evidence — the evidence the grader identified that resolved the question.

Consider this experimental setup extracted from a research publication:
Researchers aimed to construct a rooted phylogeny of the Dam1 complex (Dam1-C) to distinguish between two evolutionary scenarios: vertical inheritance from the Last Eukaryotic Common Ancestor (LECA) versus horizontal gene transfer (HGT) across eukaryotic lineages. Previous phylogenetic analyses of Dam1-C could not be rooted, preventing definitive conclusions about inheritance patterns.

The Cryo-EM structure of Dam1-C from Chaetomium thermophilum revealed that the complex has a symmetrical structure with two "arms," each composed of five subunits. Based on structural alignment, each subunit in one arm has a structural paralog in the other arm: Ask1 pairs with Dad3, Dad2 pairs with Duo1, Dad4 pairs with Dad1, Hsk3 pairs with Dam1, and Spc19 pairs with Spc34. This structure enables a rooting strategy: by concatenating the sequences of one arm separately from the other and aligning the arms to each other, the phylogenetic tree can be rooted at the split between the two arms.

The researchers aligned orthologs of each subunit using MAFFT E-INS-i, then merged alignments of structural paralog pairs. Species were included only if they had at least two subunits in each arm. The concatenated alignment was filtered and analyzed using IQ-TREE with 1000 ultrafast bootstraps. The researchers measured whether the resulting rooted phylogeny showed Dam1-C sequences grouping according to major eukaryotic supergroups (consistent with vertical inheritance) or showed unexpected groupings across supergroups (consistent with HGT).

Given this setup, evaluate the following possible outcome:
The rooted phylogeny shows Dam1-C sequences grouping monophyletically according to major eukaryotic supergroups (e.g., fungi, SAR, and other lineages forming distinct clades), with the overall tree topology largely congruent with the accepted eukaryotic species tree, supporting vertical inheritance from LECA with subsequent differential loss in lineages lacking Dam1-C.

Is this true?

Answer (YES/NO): YES